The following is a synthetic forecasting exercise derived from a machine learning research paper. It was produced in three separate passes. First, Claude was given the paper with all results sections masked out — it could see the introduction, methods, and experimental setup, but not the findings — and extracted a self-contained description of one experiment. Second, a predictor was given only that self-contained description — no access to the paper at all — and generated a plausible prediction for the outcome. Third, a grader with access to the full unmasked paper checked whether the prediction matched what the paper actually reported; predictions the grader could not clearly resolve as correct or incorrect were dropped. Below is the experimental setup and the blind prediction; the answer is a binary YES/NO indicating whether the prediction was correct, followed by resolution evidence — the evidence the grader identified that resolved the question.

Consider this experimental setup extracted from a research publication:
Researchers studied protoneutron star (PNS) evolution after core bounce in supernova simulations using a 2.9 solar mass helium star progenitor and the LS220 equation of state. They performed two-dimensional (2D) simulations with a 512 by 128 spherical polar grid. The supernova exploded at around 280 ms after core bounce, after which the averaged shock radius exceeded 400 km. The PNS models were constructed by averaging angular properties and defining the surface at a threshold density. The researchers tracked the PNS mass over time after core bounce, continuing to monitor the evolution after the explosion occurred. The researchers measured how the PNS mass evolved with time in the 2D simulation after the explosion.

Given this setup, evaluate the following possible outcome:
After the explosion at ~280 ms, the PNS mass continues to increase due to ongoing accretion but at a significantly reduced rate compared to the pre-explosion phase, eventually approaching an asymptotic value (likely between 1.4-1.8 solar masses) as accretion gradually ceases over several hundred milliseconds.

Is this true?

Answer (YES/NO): NO